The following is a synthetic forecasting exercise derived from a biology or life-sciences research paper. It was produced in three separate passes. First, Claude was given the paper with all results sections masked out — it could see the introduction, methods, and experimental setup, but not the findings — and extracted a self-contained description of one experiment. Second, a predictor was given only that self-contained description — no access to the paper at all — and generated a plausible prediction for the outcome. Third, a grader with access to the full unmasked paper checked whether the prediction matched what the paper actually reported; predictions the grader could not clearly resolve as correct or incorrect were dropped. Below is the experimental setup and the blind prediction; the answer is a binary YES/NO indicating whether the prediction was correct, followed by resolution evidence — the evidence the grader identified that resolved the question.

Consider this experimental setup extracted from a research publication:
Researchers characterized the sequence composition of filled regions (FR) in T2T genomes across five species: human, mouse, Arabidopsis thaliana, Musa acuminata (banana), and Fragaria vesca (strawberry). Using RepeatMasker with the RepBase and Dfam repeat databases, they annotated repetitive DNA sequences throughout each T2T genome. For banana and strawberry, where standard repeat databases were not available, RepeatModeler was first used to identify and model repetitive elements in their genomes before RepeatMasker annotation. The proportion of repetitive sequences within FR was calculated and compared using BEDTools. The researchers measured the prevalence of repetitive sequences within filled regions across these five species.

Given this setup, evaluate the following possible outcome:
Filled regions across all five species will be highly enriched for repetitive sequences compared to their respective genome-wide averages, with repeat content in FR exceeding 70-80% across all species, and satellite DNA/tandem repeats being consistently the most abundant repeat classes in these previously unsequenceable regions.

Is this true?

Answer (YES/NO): NO